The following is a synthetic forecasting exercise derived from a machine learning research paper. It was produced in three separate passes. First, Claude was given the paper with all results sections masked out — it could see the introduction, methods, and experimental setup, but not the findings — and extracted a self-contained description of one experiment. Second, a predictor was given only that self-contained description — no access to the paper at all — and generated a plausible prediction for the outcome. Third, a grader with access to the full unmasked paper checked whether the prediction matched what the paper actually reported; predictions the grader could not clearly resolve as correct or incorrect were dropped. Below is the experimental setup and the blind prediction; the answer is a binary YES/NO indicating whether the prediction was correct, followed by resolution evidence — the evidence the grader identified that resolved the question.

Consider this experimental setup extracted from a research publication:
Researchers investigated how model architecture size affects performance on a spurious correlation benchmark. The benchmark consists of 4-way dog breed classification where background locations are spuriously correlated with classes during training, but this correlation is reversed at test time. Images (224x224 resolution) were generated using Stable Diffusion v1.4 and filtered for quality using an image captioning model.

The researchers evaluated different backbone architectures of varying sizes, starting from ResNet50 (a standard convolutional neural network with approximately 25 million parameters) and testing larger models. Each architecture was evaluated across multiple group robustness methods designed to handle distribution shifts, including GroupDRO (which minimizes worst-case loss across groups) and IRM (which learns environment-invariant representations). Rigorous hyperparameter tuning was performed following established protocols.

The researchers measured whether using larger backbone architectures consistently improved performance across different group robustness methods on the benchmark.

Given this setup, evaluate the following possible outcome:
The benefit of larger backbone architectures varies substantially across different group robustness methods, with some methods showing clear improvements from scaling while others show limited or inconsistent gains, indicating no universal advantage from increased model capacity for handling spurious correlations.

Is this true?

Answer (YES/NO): YES